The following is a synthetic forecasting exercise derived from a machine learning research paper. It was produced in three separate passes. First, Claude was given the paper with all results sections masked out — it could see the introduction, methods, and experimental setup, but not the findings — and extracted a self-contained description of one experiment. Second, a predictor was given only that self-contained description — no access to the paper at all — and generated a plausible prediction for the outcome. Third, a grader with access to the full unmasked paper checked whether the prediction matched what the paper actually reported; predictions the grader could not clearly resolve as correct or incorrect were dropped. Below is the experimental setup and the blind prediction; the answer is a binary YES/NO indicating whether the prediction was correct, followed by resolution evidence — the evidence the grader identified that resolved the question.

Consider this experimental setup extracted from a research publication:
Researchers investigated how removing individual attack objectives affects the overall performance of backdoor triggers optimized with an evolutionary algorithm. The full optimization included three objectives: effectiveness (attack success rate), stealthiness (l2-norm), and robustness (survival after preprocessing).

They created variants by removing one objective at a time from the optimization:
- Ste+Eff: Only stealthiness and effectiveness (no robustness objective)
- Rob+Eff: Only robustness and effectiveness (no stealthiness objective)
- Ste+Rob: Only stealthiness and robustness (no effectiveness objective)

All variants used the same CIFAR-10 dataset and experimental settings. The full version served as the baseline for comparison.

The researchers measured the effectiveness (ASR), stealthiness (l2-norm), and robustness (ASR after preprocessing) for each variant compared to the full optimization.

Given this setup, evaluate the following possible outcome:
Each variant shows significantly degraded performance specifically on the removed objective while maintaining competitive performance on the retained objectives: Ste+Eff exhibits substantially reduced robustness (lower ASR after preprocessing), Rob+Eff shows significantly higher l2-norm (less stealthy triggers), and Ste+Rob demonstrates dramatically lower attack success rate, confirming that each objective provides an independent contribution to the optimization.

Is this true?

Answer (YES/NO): NO